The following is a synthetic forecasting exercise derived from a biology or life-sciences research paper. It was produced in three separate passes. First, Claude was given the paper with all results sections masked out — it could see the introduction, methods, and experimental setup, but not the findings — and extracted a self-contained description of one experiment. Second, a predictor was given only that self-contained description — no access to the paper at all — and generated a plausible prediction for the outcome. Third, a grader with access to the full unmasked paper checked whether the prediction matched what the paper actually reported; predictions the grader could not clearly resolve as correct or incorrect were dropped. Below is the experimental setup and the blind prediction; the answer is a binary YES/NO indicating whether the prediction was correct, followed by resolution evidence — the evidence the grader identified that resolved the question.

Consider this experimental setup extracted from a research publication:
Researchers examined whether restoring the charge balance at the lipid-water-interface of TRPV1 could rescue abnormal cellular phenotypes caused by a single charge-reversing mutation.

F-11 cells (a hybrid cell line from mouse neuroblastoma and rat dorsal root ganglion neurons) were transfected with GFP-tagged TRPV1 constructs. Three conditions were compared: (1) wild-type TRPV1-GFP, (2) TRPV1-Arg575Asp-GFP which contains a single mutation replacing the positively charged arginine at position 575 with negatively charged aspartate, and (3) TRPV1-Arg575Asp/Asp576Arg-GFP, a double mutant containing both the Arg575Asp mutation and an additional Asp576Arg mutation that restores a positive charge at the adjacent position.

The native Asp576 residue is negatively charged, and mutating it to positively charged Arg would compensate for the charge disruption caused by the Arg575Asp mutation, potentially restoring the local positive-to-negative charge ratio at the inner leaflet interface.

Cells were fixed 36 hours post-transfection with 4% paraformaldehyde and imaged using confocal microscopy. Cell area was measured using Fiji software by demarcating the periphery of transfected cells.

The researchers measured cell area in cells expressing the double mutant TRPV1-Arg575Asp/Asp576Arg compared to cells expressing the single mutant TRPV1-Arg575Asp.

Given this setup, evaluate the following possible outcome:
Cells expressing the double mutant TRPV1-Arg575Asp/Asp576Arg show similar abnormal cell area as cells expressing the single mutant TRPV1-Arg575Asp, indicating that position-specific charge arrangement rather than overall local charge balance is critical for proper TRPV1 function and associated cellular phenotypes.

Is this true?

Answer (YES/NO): NO